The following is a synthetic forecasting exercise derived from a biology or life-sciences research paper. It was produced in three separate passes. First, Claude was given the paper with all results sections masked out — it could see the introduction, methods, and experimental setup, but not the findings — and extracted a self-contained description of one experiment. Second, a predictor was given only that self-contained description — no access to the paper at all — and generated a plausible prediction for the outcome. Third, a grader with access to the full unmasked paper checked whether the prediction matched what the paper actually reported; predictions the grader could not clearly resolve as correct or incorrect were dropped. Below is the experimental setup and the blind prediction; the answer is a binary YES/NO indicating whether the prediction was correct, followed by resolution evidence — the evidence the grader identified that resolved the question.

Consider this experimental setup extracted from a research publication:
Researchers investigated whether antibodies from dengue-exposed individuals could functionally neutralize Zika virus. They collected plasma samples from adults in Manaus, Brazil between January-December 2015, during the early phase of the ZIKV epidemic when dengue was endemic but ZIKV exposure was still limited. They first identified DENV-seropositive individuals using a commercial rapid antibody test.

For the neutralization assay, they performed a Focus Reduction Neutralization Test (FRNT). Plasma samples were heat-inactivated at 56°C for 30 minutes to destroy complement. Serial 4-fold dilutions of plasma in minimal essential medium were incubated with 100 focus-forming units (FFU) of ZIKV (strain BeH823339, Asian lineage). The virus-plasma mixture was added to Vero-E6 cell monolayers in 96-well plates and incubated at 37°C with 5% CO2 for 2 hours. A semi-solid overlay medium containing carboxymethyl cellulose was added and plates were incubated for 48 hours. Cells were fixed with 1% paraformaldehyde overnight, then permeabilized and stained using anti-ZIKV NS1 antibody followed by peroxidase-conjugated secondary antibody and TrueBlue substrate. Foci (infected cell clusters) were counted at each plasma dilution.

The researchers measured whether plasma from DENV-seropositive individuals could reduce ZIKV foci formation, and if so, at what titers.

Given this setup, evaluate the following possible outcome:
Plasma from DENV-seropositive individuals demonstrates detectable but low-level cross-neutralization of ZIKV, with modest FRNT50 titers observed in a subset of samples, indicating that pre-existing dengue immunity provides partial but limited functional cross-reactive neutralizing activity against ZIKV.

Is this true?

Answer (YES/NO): YES